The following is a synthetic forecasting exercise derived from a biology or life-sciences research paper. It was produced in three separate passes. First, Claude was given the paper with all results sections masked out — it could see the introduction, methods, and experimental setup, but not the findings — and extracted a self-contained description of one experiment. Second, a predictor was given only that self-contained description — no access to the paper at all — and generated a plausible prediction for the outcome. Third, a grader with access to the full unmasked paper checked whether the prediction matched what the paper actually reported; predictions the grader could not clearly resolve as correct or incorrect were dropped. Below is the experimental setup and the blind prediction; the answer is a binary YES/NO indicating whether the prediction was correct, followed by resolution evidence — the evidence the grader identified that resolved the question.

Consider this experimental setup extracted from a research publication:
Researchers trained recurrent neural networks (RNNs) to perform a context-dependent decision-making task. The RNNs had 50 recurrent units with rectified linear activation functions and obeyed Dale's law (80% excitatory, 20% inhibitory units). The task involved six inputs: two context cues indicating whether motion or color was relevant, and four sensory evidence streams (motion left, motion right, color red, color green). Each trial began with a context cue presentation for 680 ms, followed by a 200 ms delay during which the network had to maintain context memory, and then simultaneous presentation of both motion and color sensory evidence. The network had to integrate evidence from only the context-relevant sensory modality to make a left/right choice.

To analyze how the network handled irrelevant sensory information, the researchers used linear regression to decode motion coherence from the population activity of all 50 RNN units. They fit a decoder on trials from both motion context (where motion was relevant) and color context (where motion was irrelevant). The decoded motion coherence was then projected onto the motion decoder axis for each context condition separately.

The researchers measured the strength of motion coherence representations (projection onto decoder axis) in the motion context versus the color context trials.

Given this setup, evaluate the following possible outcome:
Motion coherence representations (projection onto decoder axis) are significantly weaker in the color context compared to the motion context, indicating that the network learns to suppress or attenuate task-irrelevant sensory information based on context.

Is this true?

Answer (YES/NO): NO